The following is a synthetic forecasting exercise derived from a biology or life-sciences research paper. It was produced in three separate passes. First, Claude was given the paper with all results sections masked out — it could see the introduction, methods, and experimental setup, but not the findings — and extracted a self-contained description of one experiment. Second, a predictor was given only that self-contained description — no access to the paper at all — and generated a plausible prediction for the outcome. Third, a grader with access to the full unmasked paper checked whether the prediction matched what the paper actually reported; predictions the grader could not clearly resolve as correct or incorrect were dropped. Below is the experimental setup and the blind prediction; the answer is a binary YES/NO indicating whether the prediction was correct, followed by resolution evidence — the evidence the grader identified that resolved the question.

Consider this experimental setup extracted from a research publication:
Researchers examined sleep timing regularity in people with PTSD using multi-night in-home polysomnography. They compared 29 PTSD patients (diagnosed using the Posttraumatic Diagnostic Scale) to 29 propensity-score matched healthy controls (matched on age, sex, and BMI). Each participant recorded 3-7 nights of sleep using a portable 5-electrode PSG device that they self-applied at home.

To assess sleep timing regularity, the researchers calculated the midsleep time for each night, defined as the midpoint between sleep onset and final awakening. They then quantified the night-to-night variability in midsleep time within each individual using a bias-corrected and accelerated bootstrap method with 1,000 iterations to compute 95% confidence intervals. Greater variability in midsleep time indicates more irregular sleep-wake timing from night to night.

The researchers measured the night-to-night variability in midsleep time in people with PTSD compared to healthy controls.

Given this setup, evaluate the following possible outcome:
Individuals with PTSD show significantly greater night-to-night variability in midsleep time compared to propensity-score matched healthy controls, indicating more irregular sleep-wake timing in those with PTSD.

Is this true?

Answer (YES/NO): NO